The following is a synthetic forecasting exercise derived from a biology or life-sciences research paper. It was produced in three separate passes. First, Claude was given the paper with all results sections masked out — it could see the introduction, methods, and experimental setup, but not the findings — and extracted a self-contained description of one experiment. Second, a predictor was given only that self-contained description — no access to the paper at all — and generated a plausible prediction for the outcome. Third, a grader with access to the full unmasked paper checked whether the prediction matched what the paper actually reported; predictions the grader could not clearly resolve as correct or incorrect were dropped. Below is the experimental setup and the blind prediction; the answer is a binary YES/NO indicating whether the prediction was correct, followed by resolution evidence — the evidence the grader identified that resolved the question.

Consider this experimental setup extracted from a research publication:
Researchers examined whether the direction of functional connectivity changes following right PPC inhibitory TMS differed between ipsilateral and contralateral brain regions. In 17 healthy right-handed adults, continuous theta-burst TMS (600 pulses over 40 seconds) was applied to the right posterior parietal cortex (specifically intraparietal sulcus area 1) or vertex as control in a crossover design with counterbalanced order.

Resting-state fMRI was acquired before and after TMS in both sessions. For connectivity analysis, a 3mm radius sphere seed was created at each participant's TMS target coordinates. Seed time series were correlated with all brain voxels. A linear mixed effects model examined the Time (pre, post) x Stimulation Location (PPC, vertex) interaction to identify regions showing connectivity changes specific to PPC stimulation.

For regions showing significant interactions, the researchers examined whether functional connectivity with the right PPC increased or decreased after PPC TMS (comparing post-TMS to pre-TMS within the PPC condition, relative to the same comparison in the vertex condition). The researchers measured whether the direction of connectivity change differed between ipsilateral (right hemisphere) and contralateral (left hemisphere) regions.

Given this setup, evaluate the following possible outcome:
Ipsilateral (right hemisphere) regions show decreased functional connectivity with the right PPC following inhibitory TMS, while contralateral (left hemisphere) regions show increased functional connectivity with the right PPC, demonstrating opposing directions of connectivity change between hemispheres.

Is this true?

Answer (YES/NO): NO